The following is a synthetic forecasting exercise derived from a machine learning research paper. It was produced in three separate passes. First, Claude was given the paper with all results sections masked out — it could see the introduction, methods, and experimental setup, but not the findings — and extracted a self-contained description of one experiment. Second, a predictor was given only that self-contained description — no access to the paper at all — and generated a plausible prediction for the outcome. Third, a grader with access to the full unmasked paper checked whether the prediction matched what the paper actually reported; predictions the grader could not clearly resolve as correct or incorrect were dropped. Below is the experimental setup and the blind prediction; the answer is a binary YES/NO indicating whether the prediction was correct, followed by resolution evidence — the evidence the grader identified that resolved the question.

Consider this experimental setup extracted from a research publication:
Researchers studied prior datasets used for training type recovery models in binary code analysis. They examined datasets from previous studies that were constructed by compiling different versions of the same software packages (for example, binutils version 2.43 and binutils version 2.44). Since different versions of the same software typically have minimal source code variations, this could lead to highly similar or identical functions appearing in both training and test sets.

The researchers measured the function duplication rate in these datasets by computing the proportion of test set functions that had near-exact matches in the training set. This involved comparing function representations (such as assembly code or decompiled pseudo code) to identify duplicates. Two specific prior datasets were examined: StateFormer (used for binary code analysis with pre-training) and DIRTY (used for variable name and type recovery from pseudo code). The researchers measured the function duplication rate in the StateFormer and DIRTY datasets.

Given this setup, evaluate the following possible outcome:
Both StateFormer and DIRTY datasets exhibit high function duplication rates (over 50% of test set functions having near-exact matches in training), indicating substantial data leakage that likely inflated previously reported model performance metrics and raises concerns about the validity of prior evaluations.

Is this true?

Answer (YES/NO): YES